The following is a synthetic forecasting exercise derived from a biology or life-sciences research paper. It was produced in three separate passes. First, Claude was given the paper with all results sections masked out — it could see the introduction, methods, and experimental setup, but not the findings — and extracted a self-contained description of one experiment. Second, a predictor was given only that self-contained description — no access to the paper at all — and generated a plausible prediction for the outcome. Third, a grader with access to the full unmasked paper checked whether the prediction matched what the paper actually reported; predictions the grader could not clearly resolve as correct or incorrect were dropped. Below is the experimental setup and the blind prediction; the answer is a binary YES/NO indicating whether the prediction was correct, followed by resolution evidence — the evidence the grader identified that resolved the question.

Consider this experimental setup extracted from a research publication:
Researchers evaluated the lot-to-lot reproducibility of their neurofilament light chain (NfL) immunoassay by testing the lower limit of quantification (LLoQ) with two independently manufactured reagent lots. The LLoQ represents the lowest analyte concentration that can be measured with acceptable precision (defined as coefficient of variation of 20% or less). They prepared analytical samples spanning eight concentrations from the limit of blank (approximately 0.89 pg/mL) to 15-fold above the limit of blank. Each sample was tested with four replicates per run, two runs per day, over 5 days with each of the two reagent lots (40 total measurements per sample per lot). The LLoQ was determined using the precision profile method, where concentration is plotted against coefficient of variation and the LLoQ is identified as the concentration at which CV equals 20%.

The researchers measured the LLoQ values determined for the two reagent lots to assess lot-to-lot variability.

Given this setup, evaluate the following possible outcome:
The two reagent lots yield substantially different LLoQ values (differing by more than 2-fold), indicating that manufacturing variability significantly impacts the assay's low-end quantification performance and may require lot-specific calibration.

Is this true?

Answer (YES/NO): NO